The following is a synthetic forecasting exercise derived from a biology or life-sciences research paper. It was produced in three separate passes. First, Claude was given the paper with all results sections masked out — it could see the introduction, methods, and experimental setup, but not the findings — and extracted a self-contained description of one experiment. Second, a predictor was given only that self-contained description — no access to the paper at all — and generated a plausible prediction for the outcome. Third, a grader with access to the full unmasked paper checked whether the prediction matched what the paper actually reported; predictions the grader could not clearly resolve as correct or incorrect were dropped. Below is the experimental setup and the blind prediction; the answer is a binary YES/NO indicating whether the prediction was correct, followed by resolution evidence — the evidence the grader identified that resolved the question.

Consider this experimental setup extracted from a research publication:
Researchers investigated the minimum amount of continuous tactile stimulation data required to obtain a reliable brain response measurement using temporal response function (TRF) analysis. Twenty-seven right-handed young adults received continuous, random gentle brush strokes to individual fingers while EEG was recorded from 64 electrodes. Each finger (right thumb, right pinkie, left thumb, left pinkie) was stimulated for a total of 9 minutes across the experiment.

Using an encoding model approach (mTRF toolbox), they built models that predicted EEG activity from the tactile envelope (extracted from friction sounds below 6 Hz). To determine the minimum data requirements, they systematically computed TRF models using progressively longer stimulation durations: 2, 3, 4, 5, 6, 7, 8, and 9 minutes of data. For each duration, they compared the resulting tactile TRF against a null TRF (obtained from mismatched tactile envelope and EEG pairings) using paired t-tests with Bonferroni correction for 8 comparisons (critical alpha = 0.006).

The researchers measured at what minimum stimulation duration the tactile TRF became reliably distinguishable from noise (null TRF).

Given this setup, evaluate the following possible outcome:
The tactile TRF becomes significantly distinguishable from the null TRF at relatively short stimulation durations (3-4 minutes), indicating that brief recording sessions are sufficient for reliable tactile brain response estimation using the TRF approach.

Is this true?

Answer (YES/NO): YES